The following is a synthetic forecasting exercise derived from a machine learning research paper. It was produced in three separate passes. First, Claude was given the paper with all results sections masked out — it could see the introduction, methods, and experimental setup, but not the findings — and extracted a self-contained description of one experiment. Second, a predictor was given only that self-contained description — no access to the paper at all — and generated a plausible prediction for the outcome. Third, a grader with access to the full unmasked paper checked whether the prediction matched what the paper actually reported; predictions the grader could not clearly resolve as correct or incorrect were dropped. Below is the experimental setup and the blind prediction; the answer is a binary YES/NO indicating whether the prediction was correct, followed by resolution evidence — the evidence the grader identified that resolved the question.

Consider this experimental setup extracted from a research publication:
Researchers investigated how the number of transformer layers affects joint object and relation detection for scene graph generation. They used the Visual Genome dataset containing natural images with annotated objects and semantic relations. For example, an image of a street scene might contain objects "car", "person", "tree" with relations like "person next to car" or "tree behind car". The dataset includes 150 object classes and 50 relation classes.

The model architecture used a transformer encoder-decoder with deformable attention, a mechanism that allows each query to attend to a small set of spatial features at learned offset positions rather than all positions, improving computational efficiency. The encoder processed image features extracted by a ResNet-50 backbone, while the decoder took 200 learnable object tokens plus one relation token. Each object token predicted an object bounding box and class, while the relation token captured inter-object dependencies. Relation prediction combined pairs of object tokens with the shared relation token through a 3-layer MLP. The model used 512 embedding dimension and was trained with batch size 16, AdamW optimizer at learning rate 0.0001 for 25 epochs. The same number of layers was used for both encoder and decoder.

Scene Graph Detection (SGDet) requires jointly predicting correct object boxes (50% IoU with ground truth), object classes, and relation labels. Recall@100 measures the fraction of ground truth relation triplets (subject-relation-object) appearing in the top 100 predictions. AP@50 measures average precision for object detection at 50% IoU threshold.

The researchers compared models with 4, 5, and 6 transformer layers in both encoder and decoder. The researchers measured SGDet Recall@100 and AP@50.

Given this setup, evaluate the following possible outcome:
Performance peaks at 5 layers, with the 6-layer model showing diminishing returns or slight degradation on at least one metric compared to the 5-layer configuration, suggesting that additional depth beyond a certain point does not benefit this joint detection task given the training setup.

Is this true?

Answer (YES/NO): NO